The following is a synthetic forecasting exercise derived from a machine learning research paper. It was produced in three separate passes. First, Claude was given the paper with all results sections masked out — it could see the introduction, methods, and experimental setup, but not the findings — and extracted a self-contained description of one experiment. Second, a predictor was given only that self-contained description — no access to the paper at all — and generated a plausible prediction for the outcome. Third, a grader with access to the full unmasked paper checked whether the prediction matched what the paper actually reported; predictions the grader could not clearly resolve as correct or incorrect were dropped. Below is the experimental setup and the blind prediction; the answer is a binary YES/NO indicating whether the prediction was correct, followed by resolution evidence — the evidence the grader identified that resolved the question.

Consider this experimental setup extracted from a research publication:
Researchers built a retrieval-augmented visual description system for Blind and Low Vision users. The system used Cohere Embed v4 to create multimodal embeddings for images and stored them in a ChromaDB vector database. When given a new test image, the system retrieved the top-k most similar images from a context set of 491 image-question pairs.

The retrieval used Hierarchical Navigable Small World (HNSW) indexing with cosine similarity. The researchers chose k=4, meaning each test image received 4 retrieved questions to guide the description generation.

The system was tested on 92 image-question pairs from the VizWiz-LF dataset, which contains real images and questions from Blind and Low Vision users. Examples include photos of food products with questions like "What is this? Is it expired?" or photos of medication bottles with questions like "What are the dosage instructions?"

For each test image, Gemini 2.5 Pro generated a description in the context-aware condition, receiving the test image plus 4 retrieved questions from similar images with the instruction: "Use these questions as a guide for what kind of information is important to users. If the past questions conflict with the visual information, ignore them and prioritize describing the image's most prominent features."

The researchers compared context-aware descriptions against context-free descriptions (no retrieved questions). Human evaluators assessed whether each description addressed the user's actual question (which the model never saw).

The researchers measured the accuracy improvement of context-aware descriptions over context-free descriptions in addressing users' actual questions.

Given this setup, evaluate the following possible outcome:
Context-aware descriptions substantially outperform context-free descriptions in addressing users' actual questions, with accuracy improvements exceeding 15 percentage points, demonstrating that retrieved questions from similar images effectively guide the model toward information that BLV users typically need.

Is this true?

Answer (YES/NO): NO